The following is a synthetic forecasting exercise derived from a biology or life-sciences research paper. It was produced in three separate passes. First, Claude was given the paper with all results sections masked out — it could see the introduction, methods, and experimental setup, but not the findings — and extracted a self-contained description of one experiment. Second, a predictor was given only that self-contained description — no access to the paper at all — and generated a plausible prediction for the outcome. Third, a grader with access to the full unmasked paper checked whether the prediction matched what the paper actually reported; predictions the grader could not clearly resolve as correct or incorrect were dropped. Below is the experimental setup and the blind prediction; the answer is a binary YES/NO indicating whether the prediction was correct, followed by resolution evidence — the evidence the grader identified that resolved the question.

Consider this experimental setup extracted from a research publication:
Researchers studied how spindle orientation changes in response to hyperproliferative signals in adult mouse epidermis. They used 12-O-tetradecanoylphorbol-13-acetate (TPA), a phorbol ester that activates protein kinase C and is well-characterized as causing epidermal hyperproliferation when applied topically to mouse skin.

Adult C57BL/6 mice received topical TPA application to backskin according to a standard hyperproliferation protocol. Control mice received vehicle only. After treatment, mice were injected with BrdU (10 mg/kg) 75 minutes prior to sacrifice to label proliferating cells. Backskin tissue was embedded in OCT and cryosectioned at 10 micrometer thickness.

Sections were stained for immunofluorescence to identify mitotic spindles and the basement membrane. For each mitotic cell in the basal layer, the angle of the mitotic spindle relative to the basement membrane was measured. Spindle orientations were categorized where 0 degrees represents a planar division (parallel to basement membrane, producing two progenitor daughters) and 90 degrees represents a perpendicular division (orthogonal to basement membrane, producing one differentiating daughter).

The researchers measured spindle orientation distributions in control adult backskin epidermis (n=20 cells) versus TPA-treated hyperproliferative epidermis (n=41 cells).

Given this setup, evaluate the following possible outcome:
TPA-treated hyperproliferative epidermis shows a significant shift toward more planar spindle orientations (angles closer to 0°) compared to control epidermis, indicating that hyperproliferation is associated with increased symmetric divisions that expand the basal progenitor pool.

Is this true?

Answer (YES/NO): NO